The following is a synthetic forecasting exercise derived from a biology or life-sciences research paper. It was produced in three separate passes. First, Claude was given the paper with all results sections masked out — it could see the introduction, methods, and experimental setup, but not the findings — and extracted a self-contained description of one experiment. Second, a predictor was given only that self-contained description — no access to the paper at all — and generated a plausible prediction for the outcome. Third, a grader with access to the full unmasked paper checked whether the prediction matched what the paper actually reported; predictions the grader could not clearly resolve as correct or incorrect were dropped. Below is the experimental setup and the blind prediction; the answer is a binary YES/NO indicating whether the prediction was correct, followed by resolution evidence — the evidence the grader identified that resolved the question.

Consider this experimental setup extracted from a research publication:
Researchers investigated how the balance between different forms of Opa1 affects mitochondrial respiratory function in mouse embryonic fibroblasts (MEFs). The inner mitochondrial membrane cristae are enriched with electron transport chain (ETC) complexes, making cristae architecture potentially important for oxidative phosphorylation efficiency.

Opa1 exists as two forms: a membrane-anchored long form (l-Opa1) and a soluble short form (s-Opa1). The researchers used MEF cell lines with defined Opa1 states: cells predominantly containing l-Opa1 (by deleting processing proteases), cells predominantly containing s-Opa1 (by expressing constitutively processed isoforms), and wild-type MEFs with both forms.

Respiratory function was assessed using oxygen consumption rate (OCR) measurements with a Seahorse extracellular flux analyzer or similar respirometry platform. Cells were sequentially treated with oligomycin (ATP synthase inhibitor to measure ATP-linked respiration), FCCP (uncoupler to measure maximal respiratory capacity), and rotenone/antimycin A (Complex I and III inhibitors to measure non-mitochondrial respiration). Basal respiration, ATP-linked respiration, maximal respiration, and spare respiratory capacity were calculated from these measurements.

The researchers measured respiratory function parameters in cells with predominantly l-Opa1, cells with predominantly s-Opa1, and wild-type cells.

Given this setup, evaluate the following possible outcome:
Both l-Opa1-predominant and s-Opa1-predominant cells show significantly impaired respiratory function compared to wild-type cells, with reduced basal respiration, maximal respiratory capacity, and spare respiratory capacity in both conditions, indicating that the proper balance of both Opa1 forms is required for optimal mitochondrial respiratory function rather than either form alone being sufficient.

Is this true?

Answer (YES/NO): YES